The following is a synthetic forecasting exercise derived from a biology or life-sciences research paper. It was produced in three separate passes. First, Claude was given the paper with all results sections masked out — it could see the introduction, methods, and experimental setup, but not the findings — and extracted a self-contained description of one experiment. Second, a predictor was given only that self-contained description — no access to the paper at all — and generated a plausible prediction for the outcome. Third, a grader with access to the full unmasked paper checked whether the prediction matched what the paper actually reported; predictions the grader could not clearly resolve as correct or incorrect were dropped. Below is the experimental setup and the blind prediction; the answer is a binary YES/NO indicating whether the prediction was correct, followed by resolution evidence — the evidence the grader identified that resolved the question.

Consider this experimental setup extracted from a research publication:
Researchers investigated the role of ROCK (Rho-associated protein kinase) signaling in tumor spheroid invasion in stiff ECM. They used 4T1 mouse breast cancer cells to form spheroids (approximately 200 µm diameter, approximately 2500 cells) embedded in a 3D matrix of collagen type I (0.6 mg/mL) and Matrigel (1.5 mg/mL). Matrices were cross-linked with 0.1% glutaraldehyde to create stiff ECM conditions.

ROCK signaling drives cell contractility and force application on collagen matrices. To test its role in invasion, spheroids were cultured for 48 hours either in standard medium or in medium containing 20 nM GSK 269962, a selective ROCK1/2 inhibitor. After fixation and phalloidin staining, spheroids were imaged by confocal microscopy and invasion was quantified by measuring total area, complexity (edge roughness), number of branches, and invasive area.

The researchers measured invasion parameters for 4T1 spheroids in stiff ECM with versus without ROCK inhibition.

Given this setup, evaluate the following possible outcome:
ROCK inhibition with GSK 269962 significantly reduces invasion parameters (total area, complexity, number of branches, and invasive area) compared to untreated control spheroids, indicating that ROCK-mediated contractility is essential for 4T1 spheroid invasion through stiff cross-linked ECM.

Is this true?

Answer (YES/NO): YES